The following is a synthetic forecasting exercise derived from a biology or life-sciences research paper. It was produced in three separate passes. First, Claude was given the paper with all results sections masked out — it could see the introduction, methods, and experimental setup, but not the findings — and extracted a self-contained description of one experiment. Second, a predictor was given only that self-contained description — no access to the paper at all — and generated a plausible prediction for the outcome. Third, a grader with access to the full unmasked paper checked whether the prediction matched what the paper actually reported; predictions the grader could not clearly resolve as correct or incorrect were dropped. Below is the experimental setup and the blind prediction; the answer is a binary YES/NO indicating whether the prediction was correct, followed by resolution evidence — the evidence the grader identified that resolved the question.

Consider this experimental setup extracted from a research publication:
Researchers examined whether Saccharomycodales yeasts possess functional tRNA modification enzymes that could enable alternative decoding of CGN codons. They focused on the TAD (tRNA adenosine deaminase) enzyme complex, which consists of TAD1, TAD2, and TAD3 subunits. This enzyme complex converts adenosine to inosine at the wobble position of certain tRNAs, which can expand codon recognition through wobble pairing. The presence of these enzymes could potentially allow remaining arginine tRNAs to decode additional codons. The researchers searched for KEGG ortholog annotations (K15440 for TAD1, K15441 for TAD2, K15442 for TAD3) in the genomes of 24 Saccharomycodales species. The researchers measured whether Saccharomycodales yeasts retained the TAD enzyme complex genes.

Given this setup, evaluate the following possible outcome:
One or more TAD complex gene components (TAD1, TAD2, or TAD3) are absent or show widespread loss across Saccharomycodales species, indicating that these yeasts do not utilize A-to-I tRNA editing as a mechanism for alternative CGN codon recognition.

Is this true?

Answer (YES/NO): YES